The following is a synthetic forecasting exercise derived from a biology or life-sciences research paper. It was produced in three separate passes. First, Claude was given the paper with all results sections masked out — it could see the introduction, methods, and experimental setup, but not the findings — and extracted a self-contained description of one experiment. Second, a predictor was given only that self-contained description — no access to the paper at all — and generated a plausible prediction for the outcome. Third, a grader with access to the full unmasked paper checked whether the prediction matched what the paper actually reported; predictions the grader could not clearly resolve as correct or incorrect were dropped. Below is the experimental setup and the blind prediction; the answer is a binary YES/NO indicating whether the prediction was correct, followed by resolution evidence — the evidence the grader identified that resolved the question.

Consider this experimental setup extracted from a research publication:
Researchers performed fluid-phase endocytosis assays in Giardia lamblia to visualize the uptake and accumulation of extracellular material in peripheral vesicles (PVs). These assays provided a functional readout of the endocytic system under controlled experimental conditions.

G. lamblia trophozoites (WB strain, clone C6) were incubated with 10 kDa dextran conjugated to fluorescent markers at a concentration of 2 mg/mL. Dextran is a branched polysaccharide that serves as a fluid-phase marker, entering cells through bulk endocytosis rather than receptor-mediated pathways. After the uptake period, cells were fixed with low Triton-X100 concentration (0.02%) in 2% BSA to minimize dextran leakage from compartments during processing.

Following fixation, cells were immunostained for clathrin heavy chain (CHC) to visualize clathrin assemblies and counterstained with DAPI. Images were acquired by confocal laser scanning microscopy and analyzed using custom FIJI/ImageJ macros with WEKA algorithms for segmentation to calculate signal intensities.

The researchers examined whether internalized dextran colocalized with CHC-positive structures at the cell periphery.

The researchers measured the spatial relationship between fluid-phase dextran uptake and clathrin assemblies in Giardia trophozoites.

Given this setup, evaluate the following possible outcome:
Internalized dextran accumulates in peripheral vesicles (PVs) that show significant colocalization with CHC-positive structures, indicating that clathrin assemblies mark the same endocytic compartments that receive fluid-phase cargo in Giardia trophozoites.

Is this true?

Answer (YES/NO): YES